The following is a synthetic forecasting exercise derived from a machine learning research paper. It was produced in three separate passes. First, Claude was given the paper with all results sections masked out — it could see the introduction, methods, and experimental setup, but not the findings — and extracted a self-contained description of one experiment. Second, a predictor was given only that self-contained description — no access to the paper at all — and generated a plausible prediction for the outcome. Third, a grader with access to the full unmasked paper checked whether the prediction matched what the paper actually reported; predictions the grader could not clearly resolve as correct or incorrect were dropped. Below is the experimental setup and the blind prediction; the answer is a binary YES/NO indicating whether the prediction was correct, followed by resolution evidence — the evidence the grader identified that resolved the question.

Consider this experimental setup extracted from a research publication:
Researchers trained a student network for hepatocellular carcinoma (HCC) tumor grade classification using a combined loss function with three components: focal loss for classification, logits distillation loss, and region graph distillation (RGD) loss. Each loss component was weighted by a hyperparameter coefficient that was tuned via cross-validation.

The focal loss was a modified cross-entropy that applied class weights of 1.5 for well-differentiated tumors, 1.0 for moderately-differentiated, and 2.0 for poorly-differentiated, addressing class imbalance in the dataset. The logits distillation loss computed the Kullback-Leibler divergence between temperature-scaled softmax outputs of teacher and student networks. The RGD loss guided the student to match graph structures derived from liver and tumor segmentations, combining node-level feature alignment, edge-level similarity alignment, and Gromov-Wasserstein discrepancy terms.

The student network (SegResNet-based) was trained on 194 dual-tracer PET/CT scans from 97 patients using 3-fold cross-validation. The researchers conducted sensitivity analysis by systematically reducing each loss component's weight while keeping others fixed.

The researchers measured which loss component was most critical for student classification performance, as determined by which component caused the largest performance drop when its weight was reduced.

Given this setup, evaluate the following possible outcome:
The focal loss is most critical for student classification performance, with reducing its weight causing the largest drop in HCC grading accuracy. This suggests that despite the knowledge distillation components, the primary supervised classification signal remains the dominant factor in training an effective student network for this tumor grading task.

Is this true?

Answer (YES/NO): NO